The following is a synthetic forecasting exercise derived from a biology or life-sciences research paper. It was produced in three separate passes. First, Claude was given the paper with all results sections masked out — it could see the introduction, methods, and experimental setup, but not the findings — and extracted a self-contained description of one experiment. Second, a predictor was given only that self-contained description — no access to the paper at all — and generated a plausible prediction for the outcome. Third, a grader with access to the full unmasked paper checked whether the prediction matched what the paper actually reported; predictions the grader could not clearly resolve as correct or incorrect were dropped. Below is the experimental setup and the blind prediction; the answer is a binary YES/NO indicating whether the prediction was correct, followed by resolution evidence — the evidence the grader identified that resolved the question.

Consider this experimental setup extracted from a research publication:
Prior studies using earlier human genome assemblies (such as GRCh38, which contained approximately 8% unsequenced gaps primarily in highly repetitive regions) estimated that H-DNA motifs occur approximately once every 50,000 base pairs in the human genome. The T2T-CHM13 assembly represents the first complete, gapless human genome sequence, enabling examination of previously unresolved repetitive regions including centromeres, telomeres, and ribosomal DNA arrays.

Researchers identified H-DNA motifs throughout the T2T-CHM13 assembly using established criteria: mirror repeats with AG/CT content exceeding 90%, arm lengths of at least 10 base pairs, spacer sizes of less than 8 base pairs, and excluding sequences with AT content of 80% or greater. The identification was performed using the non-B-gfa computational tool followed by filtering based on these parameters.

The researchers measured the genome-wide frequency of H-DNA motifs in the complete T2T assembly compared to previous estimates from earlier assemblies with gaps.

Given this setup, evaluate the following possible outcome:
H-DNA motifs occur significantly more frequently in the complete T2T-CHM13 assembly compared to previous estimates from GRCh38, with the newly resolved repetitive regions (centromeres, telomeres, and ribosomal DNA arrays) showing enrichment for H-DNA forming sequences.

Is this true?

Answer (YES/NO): NO